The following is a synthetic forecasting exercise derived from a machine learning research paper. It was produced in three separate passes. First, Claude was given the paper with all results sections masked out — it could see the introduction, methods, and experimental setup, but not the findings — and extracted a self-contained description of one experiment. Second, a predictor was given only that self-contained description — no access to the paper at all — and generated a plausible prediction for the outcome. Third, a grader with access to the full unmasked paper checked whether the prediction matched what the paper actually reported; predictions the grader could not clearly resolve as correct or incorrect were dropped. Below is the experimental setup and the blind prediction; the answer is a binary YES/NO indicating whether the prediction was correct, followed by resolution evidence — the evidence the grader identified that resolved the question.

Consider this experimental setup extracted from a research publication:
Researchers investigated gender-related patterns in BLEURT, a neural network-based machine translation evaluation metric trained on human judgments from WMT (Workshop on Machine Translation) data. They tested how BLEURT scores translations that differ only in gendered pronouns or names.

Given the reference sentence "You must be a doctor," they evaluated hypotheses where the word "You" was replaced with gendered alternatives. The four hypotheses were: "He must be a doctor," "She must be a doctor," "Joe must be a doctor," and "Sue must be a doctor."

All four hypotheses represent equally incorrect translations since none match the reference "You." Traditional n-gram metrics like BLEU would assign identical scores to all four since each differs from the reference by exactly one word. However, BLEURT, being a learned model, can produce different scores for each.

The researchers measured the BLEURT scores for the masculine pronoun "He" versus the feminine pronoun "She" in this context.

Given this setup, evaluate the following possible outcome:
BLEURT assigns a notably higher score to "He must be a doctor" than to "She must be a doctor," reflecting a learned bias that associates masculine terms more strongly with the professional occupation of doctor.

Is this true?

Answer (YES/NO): YES